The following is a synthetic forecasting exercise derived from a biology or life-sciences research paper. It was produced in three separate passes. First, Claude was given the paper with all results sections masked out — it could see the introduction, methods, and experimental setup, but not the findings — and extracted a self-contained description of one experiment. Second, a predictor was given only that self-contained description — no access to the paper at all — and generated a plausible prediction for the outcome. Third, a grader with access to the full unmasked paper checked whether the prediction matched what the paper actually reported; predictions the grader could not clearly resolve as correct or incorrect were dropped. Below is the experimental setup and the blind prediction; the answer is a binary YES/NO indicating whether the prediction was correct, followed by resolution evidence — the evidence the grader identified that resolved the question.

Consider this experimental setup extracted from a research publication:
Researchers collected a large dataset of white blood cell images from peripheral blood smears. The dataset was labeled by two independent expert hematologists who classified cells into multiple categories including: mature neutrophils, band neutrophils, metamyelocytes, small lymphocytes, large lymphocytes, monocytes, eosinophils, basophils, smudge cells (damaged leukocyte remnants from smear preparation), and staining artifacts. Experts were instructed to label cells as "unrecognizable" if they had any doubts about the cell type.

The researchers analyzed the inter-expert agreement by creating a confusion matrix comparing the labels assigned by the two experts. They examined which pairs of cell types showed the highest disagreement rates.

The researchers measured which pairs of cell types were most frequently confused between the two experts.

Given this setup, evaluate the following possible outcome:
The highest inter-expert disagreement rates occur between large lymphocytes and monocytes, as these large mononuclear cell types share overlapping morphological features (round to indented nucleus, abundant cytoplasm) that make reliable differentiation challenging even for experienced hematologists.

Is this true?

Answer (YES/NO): NO